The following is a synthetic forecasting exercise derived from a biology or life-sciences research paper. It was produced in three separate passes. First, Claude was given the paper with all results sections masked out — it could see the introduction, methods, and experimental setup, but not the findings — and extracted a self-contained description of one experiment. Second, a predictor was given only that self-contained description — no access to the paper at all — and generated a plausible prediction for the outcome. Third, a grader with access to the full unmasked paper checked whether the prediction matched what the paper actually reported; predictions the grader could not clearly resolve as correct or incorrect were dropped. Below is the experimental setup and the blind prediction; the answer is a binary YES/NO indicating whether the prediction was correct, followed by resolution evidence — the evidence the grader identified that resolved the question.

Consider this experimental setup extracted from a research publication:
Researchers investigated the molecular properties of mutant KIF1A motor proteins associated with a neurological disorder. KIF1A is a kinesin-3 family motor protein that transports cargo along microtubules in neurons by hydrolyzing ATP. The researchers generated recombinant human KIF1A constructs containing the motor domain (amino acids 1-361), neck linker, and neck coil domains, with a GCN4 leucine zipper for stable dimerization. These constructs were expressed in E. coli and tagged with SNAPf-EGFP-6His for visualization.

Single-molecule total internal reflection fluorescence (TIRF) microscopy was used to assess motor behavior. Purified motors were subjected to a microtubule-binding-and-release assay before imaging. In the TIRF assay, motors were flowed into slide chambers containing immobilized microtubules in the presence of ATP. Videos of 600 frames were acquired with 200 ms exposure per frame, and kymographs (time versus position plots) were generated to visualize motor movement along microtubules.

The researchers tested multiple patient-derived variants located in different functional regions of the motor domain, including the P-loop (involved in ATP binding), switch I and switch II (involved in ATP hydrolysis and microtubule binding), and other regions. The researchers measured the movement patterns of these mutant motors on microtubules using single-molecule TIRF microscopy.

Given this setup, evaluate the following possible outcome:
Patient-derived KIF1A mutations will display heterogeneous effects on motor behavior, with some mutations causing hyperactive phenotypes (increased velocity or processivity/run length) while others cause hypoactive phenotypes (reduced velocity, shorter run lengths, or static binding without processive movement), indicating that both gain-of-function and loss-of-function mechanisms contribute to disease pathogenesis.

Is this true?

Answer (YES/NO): NO